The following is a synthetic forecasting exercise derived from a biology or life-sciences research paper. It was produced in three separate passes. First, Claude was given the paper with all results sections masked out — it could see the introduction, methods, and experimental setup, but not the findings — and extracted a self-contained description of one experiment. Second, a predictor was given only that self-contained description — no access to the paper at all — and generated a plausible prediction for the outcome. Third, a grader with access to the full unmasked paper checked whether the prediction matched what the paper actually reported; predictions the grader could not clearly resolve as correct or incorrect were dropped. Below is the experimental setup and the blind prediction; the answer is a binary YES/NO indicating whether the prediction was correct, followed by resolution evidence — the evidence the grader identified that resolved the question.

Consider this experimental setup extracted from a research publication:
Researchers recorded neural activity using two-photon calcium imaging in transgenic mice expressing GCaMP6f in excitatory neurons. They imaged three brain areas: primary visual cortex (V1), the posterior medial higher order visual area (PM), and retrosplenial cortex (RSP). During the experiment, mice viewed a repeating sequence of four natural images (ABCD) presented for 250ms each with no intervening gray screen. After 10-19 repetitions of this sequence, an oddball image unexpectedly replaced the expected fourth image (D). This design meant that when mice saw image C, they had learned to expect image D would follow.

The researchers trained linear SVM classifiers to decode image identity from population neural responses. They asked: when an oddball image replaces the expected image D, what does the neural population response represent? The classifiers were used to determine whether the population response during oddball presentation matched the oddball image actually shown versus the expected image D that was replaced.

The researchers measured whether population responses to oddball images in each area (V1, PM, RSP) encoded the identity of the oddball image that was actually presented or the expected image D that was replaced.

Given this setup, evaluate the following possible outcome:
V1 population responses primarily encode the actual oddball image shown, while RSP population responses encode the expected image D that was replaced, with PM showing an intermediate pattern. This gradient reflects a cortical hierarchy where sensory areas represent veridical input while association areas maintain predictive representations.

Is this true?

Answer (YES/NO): NO